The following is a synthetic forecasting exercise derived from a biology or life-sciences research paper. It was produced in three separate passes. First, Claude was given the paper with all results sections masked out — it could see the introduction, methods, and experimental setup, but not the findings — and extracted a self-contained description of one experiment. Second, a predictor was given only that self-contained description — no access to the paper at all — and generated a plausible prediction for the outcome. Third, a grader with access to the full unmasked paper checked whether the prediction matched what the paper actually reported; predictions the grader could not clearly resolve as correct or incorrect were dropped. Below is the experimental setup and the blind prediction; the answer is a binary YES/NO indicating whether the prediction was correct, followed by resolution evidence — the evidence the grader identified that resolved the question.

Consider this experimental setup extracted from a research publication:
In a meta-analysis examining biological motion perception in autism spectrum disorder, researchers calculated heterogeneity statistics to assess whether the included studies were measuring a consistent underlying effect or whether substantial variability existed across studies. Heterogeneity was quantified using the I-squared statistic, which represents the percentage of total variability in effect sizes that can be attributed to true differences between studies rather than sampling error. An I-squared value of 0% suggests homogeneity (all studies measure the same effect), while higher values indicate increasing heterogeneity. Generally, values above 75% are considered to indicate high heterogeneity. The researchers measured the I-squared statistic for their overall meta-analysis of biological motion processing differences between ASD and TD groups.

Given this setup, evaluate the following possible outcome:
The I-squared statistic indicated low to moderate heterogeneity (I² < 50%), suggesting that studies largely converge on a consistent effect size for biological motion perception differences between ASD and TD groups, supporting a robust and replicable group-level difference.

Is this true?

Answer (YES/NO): NO